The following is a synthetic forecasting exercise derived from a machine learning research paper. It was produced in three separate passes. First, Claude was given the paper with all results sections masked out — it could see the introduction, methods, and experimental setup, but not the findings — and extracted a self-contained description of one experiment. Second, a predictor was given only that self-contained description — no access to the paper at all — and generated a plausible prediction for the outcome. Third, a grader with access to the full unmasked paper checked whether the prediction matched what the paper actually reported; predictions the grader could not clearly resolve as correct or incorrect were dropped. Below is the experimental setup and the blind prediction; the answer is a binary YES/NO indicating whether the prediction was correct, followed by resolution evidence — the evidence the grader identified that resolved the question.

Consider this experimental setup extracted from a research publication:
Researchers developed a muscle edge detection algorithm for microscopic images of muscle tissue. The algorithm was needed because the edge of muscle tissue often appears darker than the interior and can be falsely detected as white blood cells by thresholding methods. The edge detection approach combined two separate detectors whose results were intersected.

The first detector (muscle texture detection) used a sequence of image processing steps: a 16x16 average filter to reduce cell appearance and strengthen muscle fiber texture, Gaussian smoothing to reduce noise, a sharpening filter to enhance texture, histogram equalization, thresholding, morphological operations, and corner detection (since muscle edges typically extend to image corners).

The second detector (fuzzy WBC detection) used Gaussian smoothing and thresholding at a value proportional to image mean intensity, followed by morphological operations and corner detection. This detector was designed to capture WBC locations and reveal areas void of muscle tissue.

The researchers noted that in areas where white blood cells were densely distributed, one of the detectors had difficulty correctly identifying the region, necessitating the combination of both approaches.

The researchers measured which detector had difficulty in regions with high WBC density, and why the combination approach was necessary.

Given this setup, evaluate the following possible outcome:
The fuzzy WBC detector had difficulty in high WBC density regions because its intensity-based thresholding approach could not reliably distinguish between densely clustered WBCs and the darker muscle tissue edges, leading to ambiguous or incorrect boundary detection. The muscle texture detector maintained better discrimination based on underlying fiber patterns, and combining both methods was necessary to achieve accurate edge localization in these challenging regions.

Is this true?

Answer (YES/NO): NO